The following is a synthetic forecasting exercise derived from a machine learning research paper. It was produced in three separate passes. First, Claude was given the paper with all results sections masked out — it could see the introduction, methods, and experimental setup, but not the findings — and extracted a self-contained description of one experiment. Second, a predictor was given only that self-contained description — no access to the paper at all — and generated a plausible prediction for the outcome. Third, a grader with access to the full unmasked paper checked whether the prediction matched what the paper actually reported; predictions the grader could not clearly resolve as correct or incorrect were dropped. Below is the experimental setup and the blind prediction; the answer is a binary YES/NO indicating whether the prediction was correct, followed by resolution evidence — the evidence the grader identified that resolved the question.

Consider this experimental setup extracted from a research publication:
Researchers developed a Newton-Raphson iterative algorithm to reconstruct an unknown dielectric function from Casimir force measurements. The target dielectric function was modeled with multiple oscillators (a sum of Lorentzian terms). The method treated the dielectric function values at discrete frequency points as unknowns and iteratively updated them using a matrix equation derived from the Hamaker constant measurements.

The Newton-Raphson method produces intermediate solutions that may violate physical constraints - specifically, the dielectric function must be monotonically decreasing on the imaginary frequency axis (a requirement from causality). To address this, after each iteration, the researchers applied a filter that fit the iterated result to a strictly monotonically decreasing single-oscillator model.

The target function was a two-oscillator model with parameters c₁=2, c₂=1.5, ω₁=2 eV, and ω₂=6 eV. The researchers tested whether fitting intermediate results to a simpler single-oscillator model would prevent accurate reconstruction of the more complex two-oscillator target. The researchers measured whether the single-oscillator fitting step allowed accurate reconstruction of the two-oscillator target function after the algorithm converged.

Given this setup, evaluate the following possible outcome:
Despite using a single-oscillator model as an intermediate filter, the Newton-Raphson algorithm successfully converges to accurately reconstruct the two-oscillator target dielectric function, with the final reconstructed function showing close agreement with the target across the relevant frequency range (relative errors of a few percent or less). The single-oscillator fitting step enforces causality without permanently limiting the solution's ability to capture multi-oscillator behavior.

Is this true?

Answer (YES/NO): YES